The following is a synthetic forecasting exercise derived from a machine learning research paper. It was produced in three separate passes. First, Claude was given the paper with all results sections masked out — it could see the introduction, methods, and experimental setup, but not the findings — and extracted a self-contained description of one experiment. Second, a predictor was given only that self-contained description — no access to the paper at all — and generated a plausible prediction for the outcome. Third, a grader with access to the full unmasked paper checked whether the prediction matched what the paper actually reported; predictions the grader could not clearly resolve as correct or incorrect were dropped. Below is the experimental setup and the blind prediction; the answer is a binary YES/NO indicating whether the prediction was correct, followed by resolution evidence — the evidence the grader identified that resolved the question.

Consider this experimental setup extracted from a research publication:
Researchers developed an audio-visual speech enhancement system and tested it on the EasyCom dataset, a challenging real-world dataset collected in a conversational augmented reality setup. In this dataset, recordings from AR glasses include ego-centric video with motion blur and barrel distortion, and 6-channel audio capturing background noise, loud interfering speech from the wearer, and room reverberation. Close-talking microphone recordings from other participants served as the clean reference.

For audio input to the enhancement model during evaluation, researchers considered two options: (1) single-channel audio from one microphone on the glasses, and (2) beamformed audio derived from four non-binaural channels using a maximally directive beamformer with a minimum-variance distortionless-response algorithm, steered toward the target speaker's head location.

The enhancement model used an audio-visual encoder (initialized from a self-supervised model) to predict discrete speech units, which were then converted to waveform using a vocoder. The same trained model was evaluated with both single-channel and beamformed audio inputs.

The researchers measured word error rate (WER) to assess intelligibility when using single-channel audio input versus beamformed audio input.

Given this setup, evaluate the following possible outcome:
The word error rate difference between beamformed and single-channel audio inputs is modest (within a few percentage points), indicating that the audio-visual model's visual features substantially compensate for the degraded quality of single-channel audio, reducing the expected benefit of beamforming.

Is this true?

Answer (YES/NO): YES